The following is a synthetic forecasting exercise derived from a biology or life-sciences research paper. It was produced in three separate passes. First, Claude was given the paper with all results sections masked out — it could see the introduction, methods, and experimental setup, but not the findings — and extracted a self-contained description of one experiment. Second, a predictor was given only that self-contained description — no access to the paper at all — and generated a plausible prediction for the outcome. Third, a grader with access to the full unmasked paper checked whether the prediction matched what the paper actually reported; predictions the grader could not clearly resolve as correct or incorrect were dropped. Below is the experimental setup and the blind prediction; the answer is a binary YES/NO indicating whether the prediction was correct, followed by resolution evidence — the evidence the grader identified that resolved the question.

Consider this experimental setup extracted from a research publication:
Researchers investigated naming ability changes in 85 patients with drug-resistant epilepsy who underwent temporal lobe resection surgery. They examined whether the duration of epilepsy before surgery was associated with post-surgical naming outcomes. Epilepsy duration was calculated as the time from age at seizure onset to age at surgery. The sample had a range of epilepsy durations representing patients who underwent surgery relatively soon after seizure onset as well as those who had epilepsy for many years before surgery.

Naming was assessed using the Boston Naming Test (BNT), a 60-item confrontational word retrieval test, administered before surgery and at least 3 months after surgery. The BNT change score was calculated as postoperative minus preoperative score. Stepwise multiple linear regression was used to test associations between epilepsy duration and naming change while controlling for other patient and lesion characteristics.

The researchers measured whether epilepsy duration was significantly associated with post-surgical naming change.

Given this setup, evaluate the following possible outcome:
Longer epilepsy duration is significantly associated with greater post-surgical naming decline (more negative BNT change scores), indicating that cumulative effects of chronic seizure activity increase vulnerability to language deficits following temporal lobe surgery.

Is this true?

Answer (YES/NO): NO